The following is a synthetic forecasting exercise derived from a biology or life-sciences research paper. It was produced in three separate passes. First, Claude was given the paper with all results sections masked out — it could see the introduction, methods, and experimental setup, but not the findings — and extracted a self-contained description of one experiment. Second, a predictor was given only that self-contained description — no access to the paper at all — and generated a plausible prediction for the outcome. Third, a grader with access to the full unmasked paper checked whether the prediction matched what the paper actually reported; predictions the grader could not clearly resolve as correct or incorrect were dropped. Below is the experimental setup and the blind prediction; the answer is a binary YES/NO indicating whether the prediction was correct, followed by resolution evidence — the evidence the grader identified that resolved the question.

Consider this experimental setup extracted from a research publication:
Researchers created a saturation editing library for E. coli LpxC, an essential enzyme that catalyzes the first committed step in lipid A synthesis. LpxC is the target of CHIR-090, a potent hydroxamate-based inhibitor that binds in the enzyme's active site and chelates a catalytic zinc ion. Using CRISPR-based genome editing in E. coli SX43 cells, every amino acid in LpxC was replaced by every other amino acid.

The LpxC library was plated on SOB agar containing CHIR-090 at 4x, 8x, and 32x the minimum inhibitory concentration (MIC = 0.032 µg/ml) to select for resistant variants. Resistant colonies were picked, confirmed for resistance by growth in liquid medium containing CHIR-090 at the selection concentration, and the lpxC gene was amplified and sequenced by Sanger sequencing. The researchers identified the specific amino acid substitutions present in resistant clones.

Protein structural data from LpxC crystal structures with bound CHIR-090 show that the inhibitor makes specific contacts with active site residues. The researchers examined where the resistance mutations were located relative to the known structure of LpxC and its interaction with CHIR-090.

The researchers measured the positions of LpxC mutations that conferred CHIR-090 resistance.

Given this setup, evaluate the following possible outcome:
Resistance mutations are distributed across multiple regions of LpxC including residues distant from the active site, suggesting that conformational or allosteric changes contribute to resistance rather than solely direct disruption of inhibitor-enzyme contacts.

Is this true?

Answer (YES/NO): NO